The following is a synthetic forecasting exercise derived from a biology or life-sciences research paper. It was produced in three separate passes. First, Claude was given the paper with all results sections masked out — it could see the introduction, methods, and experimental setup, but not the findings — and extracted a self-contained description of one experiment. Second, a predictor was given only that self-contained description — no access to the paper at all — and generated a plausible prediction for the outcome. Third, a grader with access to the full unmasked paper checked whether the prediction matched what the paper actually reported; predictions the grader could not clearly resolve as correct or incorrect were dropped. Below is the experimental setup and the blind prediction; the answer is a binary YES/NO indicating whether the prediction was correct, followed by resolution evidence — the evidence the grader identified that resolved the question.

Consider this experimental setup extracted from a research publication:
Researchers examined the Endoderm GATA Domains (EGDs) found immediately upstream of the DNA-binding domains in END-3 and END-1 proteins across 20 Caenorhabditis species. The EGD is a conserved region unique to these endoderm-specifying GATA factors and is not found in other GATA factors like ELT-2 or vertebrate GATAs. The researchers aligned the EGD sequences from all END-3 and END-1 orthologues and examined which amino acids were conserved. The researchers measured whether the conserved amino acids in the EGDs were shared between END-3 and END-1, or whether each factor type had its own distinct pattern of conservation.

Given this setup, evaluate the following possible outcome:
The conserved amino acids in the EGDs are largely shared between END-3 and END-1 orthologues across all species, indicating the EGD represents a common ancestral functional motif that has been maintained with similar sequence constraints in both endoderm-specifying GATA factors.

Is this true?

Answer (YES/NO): NO